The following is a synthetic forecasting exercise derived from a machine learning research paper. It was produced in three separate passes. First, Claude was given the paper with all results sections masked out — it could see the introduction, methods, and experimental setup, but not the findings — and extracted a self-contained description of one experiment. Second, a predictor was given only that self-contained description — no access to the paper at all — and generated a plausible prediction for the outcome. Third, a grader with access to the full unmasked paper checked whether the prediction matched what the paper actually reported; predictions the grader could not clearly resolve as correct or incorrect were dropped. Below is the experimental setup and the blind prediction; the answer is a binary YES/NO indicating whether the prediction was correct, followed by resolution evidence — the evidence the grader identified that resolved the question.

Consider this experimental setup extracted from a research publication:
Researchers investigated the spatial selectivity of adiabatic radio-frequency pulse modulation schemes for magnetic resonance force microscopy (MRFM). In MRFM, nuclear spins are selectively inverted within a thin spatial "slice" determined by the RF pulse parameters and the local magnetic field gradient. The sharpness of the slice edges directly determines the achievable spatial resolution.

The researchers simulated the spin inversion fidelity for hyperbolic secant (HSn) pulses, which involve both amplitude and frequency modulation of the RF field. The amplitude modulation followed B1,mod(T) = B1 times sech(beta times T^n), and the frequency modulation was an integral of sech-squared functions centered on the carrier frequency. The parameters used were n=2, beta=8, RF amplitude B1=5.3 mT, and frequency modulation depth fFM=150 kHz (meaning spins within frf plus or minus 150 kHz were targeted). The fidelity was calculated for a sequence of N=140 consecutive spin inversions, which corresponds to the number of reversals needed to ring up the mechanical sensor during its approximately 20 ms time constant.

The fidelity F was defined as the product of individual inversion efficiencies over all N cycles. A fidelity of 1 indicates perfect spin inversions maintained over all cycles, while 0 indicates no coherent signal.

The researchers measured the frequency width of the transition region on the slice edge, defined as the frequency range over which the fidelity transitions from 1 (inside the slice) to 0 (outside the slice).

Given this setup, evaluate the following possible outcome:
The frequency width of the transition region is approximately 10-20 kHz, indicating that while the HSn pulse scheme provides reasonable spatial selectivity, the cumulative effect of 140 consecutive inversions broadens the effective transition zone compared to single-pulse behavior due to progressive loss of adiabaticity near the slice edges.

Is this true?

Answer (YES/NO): NO